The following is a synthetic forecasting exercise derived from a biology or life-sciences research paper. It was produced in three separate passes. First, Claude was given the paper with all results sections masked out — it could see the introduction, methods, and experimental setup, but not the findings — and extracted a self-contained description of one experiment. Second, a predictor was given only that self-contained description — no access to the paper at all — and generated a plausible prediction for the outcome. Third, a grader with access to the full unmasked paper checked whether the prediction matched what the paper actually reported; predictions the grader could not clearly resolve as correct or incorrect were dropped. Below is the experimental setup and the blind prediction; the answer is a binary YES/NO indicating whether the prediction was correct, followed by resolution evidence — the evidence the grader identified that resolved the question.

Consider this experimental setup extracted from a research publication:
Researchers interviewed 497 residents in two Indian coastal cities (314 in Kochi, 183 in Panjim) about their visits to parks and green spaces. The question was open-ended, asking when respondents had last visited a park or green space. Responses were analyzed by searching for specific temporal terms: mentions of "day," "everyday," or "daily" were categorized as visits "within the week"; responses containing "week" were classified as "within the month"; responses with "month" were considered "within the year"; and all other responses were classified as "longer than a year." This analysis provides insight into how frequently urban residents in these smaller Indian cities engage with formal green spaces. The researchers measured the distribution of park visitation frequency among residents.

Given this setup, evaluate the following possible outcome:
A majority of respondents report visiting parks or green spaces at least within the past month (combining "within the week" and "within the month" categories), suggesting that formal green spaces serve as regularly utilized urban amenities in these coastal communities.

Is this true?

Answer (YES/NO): NO